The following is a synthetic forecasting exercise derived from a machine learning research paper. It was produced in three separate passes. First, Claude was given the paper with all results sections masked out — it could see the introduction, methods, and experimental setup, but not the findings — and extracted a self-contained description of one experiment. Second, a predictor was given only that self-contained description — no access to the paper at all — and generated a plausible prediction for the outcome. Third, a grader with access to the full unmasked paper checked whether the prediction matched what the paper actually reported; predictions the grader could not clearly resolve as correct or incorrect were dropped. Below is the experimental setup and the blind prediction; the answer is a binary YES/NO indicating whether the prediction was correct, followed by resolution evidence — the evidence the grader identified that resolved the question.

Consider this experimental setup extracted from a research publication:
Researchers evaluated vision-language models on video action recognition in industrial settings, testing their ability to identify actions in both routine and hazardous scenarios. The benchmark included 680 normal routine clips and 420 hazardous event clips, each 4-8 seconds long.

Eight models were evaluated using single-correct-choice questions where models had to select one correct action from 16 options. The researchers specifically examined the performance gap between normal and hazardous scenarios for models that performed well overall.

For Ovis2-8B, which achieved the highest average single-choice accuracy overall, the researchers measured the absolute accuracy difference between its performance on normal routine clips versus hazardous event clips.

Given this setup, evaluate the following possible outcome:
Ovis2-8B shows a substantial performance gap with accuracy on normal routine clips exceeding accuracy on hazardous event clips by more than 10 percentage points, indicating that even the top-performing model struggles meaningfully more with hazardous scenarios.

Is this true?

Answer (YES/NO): NO